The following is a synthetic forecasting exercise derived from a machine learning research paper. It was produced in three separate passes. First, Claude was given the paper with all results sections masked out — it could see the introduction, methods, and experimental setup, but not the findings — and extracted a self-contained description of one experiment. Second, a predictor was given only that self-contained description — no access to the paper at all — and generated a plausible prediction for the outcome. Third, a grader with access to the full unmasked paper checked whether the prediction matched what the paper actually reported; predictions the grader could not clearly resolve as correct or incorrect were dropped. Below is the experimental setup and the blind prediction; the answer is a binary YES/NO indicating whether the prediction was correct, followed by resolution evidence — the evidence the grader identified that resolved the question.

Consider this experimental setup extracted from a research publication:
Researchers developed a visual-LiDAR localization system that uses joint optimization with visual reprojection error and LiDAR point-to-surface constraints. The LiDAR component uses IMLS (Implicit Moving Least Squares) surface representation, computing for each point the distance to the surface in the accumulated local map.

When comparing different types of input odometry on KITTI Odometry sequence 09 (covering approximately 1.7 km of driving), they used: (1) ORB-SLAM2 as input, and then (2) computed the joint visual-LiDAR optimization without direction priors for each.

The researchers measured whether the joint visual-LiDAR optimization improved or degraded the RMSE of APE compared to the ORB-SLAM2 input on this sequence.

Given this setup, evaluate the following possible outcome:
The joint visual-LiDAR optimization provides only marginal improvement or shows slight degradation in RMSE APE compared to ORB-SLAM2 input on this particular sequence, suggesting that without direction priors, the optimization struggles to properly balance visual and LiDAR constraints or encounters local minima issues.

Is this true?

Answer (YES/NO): NO